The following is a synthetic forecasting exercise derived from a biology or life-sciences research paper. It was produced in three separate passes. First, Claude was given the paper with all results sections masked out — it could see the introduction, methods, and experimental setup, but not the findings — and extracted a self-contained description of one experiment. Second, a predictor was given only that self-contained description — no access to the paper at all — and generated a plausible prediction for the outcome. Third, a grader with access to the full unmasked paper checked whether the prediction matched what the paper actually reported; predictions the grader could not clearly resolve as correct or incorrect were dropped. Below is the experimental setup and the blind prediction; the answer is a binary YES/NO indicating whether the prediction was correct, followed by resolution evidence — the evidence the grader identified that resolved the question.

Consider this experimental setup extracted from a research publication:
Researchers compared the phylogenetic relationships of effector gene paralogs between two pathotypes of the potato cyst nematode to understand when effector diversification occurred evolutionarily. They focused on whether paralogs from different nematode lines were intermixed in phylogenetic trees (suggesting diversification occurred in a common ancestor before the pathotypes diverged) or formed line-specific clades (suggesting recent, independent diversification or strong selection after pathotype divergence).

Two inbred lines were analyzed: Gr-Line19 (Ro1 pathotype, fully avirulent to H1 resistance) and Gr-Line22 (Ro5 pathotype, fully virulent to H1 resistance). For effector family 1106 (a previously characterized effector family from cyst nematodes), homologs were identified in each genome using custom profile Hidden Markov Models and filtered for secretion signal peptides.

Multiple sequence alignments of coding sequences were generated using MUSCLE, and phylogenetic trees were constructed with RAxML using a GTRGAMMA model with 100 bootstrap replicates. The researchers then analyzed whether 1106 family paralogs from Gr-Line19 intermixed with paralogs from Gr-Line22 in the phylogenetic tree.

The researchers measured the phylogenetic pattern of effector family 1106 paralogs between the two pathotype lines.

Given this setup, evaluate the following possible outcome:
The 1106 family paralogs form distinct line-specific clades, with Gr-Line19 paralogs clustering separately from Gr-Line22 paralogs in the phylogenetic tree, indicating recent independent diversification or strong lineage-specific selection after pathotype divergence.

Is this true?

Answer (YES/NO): NO